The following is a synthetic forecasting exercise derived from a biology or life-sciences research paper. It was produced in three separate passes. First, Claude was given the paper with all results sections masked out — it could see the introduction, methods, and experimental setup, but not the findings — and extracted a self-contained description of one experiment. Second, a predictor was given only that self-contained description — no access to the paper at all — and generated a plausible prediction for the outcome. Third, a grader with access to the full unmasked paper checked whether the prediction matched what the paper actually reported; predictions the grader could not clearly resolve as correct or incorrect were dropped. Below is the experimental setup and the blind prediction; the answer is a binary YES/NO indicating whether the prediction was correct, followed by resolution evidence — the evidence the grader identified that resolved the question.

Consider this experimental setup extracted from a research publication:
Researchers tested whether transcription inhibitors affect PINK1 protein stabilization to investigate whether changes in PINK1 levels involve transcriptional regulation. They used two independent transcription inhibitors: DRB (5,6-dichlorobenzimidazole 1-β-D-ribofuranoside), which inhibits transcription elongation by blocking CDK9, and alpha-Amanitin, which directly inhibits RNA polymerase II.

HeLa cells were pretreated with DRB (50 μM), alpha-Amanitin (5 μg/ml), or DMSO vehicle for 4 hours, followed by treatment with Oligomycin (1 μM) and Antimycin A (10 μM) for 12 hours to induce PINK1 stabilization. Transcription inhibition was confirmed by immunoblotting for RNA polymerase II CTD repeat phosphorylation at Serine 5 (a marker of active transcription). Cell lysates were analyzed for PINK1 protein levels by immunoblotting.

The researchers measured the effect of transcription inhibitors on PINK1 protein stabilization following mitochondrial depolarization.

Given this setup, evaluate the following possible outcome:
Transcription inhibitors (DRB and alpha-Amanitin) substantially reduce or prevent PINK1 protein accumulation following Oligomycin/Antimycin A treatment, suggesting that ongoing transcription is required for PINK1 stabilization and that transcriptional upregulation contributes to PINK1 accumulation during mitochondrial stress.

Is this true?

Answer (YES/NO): NO